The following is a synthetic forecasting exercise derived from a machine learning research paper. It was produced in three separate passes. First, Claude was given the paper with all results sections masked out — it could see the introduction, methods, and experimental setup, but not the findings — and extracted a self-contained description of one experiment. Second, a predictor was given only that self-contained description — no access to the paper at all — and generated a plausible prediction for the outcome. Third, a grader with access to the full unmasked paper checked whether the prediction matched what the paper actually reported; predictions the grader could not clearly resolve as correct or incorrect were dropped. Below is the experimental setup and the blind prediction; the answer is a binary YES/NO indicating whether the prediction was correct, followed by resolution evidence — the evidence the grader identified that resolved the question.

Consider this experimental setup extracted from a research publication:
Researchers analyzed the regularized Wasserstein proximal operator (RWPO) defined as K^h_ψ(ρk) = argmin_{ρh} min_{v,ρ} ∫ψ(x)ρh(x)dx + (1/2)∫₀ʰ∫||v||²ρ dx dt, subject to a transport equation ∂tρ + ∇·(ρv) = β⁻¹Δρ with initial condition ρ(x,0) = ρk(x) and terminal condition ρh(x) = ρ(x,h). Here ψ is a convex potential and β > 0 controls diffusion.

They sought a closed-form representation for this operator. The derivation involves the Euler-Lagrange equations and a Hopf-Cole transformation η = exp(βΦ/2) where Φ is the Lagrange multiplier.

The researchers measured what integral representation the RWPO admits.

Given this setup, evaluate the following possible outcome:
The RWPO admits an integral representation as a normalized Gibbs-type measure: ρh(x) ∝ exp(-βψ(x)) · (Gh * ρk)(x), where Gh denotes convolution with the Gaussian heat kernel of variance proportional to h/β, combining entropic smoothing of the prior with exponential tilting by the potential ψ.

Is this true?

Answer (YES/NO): NO